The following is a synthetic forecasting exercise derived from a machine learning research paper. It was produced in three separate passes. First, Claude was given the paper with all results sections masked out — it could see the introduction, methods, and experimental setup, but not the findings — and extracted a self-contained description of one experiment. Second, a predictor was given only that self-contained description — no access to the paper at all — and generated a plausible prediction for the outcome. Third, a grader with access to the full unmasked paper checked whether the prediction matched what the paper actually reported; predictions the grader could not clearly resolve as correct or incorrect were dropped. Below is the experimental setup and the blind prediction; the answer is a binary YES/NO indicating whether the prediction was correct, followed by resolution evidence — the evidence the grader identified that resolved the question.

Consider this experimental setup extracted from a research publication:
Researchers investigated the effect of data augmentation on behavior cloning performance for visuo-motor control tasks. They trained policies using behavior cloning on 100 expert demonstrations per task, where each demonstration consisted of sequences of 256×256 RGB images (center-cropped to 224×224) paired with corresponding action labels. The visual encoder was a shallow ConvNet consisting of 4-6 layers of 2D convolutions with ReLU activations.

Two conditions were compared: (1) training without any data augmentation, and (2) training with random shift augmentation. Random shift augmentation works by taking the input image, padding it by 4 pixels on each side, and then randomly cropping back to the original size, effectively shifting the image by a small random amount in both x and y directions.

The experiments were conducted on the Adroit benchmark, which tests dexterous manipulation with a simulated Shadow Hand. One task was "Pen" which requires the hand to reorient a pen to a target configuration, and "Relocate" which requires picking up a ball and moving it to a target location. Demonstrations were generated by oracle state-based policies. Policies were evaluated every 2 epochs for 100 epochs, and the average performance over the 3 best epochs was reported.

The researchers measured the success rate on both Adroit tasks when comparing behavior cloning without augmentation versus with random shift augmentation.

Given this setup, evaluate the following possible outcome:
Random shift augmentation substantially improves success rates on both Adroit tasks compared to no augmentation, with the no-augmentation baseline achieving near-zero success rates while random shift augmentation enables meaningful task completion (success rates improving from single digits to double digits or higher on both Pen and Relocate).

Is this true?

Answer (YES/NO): NO